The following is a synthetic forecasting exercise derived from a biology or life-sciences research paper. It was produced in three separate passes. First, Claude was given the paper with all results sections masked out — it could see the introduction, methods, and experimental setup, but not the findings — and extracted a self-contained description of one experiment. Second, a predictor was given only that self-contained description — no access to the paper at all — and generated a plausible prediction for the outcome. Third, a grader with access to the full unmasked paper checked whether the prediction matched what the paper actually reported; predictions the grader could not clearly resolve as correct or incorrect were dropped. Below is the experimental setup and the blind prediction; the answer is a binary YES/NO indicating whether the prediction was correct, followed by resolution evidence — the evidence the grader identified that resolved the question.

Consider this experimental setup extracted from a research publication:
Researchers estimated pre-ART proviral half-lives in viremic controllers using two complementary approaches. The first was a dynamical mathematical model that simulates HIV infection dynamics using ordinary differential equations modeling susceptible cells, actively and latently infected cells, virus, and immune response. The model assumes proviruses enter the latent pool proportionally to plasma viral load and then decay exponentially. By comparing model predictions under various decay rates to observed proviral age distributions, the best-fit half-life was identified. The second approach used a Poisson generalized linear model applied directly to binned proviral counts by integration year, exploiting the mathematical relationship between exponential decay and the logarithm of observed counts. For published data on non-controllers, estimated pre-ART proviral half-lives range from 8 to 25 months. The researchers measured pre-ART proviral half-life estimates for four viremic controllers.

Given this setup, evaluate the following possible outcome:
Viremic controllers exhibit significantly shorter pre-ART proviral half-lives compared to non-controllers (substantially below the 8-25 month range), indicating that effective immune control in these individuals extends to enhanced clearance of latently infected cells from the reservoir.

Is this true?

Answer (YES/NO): NO